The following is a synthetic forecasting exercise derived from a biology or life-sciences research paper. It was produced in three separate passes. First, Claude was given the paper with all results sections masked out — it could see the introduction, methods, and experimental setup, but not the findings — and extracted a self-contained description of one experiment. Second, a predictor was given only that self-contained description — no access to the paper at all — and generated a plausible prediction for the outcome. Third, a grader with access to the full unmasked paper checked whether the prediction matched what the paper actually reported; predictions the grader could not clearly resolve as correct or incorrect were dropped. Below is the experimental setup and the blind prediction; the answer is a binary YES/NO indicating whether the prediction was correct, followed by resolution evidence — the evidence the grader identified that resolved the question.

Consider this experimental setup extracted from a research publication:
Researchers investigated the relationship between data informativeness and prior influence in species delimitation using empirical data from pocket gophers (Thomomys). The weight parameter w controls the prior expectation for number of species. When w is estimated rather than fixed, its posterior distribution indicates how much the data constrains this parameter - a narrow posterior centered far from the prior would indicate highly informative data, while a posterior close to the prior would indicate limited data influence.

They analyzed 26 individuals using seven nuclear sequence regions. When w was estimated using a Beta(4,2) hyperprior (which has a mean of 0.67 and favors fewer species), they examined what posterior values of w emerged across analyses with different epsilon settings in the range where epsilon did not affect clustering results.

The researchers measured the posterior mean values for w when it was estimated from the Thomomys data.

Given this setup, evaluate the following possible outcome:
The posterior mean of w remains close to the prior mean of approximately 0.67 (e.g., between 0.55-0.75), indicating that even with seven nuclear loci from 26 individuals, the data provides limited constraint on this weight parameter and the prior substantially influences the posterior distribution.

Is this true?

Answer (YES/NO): NO